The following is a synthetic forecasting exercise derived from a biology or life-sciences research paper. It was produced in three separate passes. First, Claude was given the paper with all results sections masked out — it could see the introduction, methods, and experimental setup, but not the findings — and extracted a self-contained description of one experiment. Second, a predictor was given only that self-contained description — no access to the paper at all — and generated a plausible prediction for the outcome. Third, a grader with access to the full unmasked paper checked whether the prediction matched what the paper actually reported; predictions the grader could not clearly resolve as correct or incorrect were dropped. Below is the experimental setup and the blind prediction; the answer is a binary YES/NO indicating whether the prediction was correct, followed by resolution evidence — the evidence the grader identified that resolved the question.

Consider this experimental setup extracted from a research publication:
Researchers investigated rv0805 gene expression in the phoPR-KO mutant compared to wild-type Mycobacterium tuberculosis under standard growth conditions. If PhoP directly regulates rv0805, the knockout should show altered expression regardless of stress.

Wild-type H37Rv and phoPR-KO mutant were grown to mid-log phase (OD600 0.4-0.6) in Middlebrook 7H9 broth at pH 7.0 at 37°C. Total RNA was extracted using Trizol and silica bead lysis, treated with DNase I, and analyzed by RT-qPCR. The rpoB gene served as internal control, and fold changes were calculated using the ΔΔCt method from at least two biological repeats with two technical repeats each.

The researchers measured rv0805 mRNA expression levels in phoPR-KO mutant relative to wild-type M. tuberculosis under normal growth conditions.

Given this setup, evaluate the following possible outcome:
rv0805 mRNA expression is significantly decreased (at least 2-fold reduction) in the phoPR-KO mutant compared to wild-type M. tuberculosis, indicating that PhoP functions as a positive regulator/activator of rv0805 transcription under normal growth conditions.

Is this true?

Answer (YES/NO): NO